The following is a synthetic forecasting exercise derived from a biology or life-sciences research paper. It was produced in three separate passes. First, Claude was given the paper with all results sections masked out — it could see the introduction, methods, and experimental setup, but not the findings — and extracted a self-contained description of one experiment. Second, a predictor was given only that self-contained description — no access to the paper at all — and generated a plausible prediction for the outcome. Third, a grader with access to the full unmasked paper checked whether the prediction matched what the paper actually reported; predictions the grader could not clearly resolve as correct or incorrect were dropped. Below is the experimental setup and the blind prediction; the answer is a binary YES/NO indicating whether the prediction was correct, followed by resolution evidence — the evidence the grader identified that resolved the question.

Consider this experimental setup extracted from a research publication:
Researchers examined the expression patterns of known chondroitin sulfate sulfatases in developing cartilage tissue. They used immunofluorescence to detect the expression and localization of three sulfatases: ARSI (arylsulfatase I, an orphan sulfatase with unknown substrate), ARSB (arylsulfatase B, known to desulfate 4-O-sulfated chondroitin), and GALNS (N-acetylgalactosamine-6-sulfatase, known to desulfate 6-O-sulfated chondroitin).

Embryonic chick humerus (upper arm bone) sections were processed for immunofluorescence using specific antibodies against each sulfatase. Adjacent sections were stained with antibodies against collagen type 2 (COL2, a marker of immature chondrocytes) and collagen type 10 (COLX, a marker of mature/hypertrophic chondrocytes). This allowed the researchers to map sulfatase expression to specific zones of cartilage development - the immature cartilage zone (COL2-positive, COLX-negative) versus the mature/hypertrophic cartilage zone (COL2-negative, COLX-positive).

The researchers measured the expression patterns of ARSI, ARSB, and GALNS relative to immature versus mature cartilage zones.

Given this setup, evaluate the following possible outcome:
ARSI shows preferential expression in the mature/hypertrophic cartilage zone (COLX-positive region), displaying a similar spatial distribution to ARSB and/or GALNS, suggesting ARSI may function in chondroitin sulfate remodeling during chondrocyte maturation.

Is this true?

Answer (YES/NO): NO